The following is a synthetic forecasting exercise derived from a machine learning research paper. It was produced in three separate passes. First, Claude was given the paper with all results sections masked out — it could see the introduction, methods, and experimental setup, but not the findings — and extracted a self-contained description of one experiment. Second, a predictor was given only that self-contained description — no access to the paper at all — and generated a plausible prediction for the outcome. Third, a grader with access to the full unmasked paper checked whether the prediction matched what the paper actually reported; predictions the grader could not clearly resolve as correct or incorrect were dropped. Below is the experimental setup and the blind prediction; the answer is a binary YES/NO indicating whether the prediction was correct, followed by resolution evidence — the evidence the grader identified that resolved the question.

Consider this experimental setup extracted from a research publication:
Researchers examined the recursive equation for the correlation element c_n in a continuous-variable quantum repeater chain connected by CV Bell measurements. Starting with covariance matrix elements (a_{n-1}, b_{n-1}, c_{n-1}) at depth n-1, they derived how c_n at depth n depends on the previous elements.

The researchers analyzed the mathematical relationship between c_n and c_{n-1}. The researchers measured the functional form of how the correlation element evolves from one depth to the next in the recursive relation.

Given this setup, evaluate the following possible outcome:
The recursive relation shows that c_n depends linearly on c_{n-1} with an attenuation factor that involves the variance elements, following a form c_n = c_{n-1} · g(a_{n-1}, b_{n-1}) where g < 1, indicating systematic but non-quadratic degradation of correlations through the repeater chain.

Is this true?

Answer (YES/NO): NO